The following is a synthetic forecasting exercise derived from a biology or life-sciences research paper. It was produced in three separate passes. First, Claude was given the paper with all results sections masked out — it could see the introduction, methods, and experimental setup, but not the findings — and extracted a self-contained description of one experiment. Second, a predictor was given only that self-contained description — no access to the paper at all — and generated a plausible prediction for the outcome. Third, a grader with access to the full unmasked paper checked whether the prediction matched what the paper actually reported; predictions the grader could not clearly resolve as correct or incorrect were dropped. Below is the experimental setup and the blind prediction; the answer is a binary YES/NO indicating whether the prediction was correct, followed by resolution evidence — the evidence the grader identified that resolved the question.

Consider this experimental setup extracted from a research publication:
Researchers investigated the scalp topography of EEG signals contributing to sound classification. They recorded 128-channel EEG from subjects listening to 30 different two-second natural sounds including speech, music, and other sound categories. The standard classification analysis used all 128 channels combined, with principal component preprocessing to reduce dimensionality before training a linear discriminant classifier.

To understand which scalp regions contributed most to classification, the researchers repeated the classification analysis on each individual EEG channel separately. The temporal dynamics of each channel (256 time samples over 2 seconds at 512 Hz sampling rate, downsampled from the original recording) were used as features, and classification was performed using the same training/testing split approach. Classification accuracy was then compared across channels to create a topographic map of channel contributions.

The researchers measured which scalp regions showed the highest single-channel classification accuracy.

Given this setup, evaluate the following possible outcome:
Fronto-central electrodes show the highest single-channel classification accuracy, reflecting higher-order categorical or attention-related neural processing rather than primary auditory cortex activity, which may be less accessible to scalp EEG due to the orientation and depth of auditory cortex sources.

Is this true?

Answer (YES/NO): NO